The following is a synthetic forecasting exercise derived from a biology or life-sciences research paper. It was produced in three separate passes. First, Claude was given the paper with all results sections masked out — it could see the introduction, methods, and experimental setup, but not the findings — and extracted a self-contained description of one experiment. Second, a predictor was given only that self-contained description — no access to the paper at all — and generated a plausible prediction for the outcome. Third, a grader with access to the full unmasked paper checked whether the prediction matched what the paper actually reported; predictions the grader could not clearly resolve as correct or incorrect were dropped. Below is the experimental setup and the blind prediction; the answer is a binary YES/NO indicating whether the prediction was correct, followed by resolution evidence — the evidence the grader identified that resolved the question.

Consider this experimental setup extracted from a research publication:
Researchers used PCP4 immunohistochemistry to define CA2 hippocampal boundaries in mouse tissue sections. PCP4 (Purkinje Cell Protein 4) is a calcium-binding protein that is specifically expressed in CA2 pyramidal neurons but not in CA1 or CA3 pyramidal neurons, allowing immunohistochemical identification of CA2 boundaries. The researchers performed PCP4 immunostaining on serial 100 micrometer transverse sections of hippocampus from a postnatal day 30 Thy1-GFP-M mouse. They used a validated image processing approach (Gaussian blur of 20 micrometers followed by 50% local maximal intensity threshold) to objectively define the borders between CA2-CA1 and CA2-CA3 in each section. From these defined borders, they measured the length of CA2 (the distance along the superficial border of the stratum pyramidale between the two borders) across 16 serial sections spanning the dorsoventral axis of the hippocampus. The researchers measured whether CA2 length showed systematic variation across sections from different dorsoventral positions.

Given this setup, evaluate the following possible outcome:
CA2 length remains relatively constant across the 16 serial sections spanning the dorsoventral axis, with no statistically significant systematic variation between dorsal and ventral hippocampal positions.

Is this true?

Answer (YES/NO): YES